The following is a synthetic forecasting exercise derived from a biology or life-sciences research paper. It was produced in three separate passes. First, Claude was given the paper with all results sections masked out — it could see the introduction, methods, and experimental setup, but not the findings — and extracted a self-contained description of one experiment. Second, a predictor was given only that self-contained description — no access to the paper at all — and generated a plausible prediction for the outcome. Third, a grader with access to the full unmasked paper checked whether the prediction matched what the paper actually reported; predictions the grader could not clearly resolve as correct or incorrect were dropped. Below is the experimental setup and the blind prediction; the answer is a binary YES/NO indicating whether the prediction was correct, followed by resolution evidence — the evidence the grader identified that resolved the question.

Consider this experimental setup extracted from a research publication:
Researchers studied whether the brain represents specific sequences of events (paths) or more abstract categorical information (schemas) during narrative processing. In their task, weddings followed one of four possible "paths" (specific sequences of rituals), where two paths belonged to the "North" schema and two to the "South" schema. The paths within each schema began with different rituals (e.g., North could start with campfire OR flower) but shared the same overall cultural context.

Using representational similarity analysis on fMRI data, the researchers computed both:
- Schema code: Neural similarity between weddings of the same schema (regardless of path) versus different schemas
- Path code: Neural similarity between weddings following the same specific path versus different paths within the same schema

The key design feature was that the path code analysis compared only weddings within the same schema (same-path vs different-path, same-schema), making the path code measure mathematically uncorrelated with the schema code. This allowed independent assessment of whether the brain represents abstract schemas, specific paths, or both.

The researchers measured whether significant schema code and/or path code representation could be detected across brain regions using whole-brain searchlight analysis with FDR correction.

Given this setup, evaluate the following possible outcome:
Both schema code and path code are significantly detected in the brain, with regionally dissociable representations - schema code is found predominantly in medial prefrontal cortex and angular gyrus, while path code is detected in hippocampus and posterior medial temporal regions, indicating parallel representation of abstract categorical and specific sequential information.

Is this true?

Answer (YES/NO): NO